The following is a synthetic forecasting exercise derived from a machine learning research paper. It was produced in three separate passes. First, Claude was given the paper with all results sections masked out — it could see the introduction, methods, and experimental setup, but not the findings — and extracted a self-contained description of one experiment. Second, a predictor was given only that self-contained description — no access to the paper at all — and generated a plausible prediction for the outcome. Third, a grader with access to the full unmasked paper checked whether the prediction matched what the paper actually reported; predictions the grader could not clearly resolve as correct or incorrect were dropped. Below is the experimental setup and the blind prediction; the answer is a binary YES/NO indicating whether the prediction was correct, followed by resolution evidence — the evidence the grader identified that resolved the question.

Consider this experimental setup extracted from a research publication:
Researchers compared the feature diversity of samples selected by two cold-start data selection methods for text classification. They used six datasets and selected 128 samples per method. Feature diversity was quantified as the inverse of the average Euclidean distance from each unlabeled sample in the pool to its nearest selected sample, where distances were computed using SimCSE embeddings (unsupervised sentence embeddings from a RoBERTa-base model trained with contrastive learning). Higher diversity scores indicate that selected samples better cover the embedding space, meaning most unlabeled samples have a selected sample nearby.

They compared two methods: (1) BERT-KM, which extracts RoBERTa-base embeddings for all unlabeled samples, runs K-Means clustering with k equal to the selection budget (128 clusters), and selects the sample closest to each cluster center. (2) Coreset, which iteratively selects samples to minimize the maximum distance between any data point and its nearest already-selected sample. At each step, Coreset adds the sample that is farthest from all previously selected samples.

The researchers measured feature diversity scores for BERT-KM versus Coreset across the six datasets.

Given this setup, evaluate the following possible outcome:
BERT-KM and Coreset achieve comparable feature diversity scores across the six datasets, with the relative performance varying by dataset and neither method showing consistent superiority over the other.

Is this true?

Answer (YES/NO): NO